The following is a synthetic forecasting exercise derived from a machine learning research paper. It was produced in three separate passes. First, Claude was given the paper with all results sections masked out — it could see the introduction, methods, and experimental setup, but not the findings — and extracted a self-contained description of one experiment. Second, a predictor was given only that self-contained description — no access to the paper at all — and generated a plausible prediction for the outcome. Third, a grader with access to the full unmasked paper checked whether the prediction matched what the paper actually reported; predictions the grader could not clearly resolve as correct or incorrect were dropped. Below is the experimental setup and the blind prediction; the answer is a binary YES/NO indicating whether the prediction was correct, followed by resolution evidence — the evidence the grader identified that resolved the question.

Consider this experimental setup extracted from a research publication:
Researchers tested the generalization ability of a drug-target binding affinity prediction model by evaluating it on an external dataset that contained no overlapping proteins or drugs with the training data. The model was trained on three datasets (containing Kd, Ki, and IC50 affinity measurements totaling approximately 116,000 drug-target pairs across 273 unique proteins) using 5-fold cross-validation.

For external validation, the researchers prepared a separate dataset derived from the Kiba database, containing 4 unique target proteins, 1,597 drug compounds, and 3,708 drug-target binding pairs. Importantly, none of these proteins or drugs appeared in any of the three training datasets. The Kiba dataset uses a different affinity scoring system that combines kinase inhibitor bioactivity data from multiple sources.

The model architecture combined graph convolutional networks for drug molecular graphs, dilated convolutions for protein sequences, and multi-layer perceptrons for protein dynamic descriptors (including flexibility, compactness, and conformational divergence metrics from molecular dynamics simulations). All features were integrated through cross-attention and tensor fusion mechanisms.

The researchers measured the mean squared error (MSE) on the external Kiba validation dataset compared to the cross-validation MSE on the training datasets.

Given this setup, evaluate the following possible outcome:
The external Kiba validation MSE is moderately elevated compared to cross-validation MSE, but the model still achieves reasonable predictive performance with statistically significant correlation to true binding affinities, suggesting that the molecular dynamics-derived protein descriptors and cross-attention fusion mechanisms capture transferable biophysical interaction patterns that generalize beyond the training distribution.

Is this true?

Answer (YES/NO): NO